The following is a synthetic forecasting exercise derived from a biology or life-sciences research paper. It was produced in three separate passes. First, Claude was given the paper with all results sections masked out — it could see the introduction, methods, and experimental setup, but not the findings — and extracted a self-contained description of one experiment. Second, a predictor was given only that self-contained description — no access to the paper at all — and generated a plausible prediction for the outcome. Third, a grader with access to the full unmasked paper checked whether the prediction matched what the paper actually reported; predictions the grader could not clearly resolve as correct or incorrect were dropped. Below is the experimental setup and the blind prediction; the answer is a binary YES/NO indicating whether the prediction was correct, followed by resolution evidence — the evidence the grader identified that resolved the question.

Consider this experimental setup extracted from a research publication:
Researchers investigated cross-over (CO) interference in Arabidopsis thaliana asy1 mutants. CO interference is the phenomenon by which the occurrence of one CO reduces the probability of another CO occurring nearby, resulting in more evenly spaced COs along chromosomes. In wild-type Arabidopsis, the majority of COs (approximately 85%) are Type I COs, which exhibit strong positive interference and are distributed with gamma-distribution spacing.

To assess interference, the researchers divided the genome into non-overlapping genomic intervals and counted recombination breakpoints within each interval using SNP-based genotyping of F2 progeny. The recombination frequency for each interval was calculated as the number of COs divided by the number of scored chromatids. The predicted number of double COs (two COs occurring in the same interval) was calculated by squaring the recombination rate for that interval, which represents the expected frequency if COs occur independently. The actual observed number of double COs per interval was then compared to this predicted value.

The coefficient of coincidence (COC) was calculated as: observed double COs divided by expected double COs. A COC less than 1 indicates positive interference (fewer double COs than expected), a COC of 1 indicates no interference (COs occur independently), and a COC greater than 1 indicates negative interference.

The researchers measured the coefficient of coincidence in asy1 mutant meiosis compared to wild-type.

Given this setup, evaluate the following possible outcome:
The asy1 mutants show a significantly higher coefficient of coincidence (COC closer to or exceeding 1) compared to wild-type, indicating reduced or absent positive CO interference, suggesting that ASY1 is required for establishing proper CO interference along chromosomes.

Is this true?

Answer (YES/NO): YES